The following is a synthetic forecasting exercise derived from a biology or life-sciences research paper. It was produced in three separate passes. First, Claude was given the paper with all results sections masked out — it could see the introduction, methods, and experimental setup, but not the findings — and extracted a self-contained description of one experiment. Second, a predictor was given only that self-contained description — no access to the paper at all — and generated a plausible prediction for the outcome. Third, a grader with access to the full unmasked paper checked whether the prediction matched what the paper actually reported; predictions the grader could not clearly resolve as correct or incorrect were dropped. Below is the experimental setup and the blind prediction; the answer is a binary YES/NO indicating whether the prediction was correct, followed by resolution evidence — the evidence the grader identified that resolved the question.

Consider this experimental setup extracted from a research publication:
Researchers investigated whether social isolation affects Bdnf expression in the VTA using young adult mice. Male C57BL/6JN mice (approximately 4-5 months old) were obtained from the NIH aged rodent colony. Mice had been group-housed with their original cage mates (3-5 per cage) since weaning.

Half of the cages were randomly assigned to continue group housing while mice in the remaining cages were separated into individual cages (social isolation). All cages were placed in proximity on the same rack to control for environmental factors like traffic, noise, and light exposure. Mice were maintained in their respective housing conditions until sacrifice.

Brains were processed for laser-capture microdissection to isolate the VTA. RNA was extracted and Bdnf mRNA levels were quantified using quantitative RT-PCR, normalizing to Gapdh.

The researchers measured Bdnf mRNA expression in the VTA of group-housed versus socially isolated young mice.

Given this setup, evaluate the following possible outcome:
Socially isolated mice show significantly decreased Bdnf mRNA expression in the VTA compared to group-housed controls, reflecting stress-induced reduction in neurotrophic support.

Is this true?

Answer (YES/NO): NO